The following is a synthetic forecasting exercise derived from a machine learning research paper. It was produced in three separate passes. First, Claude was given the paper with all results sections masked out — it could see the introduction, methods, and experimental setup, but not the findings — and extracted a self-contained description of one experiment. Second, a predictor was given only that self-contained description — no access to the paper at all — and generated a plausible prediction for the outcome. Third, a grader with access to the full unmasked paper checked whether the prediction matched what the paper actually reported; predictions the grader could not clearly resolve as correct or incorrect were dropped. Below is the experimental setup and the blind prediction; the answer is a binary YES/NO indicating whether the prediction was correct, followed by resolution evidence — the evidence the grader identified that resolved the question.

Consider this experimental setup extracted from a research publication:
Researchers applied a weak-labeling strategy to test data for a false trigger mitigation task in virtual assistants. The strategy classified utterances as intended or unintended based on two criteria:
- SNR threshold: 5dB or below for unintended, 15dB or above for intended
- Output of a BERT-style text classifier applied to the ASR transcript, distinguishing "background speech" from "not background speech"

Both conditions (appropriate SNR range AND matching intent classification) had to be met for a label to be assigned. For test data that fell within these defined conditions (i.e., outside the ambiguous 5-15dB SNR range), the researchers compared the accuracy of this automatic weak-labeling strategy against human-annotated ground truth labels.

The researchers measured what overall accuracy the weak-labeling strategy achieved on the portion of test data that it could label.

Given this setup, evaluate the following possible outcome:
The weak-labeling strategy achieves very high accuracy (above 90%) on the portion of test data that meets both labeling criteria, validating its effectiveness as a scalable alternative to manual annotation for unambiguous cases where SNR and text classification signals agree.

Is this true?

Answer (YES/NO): NO